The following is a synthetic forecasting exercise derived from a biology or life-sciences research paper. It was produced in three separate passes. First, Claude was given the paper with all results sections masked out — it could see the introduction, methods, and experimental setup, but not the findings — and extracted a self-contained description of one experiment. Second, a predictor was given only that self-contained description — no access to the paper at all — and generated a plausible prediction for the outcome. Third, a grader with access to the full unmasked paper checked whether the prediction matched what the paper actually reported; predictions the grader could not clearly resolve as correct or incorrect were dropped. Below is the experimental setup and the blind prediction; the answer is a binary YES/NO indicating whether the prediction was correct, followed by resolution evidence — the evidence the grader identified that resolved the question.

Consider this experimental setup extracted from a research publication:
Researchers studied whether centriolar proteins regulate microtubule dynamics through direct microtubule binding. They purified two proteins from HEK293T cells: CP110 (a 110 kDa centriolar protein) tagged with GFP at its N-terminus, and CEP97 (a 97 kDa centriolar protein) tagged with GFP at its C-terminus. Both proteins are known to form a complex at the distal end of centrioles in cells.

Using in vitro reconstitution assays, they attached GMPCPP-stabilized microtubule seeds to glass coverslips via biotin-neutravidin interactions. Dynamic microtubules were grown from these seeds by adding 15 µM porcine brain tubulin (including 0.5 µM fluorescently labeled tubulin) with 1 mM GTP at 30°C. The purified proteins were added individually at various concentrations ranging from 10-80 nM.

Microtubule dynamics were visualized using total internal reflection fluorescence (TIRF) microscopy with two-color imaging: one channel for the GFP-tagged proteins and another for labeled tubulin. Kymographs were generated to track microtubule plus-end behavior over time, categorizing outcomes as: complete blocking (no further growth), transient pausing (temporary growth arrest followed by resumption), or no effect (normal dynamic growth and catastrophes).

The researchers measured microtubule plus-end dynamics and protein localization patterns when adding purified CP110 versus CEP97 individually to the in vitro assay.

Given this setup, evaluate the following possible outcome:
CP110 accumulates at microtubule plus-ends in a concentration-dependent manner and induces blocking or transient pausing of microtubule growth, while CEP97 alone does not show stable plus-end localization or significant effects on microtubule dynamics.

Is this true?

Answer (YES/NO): YES